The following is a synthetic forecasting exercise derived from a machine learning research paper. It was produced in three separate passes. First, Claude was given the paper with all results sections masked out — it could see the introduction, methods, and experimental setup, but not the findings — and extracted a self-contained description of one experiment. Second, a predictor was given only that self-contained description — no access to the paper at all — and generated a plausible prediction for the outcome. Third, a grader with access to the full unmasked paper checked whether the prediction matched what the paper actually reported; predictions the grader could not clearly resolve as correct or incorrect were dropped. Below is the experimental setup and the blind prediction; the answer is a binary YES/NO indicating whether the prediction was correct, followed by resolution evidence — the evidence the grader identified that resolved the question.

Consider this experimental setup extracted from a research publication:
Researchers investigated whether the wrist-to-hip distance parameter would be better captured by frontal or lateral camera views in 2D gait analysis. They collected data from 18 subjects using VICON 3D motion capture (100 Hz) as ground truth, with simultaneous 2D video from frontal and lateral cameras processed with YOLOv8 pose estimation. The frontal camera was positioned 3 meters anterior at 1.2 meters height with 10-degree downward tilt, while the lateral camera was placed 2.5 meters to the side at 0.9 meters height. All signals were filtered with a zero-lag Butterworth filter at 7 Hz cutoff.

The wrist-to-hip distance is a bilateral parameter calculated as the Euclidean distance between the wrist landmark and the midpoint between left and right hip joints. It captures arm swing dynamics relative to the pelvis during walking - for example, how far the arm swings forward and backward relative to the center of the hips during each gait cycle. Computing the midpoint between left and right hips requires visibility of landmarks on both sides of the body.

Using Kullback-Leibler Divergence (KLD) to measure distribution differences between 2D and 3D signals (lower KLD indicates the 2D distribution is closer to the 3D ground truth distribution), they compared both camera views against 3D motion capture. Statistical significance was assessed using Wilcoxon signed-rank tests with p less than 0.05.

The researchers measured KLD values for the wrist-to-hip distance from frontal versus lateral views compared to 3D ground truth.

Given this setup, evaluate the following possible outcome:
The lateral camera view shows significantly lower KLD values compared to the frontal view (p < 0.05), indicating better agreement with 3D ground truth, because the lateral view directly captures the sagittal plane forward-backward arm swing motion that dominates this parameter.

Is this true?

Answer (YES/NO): NO